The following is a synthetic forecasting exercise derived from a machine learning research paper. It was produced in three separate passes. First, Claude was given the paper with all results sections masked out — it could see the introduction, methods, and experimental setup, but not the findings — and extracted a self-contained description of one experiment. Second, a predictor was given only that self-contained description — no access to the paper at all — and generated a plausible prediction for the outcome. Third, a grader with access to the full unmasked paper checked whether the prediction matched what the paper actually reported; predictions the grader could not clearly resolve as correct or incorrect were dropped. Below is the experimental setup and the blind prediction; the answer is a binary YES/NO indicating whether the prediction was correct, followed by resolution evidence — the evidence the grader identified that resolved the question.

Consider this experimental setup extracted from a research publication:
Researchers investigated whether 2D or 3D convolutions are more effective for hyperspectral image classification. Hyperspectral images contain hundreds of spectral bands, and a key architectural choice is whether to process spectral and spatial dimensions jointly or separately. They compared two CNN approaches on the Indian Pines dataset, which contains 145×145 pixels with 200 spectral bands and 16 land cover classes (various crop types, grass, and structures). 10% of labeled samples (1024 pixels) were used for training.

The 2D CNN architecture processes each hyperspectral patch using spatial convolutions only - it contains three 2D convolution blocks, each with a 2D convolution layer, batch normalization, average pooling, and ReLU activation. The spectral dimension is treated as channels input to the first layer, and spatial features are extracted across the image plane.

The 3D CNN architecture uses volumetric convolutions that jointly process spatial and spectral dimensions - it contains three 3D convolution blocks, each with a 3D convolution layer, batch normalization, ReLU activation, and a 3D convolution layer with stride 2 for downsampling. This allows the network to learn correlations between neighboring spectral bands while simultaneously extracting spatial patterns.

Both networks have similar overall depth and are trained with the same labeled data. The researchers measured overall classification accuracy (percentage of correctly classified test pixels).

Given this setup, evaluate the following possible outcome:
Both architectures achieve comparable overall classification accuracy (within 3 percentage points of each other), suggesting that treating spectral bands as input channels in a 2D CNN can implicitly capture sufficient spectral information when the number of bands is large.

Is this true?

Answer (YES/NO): YES